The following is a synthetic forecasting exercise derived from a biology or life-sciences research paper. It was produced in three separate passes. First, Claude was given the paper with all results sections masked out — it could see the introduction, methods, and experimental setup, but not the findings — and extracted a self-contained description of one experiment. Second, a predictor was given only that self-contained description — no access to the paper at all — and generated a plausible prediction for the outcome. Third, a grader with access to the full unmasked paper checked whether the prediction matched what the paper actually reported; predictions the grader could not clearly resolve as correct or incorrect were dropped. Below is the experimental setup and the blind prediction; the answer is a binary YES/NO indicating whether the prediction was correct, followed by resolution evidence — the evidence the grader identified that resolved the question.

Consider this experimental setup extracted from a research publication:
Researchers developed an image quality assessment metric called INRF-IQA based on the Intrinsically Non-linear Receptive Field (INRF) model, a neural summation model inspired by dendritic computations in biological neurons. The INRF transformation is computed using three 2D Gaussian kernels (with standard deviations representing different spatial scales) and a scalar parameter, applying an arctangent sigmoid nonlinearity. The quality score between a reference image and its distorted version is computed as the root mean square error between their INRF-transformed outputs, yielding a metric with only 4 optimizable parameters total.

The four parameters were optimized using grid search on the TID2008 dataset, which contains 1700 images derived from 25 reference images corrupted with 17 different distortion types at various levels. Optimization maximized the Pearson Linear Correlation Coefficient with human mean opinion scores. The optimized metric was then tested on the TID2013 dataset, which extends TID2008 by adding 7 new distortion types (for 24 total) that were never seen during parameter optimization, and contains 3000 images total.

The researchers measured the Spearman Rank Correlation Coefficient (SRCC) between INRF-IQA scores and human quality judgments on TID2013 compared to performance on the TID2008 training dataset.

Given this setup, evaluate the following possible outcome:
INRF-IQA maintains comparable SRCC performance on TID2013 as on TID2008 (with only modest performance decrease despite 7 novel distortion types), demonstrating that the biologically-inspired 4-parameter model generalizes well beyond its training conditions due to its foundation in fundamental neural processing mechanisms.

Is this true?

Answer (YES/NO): YES